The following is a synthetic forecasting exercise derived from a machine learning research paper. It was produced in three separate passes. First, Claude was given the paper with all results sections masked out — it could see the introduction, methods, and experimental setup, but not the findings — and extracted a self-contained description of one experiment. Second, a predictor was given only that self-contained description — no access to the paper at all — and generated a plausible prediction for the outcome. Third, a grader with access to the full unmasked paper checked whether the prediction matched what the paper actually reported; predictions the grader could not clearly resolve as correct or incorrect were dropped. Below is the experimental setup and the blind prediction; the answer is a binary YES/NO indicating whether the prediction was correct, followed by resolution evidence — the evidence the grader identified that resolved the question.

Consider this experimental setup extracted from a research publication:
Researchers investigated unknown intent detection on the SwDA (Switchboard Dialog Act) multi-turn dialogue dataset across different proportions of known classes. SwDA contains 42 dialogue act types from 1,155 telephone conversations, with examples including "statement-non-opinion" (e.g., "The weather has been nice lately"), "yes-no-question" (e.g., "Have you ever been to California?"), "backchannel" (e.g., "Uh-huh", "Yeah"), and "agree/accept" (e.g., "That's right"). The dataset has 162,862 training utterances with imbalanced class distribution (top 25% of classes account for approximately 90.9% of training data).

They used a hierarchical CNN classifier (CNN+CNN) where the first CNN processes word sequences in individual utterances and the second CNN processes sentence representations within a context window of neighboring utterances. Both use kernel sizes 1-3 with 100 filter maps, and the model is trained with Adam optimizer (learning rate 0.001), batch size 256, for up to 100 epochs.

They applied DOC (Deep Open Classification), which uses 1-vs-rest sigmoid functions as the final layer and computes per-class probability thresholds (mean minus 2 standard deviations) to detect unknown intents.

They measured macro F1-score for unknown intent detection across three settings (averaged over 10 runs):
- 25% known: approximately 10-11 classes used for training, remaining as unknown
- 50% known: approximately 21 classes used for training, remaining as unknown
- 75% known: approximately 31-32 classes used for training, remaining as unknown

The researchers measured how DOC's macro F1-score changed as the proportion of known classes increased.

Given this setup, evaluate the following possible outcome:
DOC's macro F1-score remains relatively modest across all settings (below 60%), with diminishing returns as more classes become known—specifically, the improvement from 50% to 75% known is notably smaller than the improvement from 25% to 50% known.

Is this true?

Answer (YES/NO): NO